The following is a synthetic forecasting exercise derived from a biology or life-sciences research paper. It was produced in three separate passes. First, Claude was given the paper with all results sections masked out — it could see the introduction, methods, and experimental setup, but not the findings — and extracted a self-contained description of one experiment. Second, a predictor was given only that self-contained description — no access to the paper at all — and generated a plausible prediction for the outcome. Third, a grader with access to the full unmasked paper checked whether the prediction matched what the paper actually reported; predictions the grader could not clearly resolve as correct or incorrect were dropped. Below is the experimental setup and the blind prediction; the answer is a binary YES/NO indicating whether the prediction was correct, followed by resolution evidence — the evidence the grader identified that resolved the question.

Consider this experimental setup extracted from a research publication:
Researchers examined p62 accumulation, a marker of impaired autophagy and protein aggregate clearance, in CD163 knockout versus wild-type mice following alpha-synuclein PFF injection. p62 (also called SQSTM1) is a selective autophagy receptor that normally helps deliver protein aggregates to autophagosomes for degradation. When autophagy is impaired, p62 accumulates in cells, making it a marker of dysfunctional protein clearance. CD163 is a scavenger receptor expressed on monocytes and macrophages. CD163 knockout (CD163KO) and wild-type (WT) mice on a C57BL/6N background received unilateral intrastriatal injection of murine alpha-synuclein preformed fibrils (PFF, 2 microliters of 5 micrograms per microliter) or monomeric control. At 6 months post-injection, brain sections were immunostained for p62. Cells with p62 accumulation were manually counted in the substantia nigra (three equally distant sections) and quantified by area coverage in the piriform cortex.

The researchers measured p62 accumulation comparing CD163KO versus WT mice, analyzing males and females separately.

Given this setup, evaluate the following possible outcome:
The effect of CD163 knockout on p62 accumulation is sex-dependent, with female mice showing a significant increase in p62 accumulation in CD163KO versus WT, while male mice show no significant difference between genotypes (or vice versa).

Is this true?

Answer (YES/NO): YES